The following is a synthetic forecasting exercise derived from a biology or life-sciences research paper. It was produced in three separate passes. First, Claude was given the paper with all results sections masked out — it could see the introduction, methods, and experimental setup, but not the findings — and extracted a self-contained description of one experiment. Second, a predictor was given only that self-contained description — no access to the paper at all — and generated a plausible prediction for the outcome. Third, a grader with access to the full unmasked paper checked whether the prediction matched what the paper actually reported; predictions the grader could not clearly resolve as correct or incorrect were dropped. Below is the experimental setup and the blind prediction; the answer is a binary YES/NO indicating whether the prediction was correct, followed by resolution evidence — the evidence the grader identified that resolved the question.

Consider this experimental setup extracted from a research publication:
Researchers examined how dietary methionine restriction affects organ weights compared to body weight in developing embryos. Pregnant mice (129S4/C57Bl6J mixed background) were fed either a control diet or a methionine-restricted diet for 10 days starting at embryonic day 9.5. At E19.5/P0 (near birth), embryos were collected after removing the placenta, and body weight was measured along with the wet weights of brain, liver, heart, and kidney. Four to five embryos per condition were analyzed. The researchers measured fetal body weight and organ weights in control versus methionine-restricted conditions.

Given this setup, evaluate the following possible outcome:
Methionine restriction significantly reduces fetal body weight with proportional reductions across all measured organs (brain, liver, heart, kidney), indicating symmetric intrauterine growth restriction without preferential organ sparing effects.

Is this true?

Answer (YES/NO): NO